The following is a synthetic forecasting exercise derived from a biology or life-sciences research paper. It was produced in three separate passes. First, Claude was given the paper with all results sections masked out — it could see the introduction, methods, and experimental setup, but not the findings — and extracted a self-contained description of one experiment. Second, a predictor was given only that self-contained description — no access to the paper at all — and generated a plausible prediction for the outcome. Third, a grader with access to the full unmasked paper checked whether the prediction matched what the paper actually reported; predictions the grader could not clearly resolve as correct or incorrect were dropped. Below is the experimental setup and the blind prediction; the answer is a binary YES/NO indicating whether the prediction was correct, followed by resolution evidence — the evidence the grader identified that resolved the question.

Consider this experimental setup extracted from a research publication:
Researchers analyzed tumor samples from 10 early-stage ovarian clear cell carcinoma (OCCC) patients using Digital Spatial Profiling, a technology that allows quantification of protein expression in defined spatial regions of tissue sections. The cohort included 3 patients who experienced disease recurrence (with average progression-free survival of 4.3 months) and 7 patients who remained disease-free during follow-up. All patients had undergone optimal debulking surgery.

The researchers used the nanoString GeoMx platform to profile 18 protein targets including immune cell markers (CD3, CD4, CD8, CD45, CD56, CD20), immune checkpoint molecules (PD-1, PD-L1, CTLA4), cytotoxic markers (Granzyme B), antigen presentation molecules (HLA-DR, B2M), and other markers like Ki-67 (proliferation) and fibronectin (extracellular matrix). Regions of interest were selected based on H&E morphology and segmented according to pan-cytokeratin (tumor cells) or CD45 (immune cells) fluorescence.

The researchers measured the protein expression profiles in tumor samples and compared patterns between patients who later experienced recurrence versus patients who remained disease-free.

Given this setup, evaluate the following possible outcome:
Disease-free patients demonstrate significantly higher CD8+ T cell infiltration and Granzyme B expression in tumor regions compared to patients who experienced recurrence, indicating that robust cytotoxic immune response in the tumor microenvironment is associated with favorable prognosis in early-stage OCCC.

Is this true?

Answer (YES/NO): NO